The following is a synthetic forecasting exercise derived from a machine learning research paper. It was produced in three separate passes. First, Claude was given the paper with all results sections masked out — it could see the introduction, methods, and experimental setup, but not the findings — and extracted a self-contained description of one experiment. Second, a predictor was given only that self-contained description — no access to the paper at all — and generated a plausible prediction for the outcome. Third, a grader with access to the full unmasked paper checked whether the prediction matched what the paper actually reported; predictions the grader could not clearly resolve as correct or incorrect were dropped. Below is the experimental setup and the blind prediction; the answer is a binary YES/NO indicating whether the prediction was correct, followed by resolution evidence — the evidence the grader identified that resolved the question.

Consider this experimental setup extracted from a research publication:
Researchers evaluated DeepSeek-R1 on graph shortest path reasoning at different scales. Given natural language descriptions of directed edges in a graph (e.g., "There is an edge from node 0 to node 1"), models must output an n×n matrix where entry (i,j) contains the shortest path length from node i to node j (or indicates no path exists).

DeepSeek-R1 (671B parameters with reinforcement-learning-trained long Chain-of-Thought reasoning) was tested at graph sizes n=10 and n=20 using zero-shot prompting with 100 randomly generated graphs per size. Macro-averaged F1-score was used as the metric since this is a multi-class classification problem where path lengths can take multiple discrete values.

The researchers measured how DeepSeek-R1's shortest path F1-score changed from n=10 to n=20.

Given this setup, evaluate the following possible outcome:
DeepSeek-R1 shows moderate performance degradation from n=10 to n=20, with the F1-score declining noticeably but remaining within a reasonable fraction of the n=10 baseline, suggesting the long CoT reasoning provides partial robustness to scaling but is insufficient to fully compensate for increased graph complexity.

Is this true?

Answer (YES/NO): NO